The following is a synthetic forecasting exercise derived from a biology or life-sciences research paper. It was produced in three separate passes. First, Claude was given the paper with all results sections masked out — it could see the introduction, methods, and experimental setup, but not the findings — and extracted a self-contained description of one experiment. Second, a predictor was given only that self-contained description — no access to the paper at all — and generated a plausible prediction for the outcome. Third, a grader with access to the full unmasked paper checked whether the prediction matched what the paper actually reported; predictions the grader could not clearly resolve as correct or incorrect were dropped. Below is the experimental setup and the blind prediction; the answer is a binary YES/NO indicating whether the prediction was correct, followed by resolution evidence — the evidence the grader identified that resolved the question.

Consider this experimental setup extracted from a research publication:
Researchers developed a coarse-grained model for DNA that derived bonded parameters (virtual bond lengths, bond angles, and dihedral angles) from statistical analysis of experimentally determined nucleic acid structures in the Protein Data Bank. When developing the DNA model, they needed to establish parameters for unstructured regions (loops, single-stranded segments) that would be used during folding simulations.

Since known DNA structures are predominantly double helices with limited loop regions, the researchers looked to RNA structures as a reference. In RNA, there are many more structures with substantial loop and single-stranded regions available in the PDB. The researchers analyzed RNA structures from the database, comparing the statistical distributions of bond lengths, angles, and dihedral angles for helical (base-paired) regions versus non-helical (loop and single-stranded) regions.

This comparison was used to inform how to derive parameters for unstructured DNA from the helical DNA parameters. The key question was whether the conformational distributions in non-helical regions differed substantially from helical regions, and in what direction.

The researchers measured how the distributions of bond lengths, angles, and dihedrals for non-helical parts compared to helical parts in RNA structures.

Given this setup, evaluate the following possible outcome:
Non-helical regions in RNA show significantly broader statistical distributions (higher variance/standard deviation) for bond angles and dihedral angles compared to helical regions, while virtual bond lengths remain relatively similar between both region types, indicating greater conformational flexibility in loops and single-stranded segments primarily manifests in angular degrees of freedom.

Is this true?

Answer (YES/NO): NO